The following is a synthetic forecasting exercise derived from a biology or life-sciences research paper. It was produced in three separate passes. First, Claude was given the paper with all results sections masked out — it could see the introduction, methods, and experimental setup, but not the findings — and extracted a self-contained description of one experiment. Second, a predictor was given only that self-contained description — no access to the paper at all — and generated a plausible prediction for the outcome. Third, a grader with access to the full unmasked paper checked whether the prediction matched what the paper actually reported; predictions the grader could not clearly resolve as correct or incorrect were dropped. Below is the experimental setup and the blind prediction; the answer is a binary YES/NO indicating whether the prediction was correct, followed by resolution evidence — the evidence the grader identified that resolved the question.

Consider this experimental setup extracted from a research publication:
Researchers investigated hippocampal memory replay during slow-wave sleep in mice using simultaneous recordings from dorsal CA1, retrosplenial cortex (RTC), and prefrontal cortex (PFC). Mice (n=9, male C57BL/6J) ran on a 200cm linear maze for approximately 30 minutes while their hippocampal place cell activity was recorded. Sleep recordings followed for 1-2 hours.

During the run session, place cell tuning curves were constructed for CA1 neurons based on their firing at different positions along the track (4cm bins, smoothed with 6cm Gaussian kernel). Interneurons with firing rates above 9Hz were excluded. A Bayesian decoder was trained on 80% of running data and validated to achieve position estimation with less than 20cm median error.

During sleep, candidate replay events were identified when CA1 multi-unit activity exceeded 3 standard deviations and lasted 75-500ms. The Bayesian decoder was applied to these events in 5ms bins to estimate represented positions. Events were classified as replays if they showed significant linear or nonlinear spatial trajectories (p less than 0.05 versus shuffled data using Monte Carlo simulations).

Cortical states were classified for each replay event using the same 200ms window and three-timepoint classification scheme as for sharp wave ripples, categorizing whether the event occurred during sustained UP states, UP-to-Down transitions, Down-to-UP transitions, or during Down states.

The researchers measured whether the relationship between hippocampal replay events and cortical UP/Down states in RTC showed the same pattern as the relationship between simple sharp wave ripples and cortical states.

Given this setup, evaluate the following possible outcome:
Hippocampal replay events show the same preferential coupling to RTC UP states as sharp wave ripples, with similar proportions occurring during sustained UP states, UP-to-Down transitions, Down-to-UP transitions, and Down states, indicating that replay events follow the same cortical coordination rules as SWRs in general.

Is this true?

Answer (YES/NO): YES